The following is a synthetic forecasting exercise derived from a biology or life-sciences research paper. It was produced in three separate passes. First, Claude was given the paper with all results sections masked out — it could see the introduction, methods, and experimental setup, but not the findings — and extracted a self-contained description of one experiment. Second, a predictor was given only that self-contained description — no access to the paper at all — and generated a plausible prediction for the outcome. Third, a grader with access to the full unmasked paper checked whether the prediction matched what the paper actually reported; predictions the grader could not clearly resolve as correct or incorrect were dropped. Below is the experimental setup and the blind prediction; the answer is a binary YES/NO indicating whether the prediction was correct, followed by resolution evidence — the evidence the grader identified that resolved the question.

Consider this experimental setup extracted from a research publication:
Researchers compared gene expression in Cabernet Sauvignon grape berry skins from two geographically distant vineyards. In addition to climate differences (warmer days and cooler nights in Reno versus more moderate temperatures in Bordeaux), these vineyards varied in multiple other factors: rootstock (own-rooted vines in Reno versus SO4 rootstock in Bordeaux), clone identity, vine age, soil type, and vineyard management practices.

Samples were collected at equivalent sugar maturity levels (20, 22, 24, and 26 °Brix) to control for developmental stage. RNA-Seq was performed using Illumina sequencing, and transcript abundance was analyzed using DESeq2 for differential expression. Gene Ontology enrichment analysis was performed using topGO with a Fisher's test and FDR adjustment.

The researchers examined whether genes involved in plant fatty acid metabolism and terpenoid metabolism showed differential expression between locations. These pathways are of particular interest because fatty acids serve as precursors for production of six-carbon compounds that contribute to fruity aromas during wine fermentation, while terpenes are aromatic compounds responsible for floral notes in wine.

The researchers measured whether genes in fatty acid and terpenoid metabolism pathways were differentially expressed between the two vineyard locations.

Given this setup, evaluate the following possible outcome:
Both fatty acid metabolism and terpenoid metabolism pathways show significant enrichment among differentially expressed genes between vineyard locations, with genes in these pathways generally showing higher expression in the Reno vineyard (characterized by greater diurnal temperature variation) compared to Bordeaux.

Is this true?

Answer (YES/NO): NO